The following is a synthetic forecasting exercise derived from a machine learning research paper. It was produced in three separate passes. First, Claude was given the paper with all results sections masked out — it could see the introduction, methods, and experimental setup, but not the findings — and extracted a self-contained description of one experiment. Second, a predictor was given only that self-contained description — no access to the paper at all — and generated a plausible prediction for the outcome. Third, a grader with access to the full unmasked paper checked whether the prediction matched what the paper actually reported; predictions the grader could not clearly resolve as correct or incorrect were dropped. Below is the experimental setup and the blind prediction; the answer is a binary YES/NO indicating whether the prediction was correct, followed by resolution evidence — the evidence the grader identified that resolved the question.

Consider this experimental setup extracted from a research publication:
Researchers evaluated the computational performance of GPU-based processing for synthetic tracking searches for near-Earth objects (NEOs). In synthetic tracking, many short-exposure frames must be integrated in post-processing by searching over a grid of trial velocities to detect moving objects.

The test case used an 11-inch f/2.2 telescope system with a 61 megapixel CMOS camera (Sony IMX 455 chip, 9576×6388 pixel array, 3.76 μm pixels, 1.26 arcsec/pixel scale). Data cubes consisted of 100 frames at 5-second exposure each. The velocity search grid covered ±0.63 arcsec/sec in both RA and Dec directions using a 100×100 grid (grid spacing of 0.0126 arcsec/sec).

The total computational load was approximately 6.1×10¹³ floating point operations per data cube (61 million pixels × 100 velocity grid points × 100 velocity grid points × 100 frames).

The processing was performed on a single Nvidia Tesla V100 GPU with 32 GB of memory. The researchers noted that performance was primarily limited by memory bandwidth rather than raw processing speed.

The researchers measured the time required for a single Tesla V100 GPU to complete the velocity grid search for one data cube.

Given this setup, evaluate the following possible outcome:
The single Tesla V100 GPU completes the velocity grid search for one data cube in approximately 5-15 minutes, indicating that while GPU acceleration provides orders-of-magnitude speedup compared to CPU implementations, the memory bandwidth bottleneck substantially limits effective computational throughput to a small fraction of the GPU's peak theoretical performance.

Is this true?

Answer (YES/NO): YES